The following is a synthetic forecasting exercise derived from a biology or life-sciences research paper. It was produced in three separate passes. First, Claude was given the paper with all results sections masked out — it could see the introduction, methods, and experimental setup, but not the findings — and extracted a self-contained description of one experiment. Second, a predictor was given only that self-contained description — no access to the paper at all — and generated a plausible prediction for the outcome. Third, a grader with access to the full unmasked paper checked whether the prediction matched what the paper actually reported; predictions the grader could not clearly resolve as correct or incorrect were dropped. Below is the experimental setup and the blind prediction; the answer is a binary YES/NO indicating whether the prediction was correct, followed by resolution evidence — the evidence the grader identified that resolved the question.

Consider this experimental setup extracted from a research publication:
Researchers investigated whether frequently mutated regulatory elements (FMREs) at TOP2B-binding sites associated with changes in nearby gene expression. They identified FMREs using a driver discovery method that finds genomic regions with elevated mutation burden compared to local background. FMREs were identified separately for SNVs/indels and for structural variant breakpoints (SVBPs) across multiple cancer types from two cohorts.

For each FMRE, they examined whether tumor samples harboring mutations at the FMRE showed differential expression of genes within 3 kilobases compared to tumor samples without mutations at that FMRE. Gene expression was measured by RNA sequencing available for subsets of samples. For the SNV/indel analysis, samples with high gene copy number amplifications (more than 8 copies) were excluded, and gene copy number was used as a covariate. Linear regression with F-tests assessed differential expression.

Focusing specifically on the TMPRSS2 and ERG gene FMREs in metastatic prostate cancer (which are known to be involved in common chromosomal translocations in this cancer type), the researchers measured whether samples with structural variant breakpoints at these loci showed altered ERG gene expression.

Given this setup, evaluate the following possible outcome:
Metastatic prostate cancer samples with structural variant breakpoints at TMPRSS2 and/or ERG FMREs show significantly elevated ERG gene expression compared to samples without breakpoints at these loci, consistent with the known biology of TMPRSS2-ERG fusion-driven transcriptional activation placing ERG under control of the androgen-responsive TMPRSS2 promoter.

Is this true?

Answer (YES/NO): YES